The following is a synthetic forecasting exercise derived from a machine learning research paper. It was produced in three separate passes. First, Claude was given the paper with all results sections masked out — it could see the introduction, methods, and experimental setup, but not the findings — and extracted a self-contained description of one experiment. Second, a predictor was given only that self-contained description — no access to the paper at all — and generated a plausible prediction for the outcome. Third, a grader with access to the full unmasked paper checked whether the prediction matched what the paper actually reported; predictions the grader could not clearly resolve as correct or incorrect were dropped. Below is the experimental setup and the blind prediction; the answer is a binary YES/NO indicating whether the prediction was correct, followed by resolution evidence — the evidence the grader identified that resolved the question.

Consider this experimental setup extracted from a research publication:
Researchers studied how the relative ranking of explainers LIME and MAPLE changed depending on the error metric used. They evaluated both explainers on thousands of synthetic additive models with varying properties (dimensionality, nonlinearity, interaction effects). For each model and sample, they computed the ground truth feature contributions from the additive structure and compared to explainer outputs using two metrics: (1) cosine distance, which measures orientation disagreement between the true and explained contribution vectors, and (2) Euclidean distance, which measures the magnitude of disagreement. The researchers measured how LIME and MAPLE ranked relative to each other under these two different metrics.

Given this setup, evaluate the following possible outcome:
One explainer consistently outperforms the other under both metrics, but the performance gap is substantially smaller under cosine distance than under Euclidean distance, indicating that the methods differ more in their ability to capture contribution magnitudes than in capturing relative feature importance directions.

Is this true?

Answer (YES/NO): NO